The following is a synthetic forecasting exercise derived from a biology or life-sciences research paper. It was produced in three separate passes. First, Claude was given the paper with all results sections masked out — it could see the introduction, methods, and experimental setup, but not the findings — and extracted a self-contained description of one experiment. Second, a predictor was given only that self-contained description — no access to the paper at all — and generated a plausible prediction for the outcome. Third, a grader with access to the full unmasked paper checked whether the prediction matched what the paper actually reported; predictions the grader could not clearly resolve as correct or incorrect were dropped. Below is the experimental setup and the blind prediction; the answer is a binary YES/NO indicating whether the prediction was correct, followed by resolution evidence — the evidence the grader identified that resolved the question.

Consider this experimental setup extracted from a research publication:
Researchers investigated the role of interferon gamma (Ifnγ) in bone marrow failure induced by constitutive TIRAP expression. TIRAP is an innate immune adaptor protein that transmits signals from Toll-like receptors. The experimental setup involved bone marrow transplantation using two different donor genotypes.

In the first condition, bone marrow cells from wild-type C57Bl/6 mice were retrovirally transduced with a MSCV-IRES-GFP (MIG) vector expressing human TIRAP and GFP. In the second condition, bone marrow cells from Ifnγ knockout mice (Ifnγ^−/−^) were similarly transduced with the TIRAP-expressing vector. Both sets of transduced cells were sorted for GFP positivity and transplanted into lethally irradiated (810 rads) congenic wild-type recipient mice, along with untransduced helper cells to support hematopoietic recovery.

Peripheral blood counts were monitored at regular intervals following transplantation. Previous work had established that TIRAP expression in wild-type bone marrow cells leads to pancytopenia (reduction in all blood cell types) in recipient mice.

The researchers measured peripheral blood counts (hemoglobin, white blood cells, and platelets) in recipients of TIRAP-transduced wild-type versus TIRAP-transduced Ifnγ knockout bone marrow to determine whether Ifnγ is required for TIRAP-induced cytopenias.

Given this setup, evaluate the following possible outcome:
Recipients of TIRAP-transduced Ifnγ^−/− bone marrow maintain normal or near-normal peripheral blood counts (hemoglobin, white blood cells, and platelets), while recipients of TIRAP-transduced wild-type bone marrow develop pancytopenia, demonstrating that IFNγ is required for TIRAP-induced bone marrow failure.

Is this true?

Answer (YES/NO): YES